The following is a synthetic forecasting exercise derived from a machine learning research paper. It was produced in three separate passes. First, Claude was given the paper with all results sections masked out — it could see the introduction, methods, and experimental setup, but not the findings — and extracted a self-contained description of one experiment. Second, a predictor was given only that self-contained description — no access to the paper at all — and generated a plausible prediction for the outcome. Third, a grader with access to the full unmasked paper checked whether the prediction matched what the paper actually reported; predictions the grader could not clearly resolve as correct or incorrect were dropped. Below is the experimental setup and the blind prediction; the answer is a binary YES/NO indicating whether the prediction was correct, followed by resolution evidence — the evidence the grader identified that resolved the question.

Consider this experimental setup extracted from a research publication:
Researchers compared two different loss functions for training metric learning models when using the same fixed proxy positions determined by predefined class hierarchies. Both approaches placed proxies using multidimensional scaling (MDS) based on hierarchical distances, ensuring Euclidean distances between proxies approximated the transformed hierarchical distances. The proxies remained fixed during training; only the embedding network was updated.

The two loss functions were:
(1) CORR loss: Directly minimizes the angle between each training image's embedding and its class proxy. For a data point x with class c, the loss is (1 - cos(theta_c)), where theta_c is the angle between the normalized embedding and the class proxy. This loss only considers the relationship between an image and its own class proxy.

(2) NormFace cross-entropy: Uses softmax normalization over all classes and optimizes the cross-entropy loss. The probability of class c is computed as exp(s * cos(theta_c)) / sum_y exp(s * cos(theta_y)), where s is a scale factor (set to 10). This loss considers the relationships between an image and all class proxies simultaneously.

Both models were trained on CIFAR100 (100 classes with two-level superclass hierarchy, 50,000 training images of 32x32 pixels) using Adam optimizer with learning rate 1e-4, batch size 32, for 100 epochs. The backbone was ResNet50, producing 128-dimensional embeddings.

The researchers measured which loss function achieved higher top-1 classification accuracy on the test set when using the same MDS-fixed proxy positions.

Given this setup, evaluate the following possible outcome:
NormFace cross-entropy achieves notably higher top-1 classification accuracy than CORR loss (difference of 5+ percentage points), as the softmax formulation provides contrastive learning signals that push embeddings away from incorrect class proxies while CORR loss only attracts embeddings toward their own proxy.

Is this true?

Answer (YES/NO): NO